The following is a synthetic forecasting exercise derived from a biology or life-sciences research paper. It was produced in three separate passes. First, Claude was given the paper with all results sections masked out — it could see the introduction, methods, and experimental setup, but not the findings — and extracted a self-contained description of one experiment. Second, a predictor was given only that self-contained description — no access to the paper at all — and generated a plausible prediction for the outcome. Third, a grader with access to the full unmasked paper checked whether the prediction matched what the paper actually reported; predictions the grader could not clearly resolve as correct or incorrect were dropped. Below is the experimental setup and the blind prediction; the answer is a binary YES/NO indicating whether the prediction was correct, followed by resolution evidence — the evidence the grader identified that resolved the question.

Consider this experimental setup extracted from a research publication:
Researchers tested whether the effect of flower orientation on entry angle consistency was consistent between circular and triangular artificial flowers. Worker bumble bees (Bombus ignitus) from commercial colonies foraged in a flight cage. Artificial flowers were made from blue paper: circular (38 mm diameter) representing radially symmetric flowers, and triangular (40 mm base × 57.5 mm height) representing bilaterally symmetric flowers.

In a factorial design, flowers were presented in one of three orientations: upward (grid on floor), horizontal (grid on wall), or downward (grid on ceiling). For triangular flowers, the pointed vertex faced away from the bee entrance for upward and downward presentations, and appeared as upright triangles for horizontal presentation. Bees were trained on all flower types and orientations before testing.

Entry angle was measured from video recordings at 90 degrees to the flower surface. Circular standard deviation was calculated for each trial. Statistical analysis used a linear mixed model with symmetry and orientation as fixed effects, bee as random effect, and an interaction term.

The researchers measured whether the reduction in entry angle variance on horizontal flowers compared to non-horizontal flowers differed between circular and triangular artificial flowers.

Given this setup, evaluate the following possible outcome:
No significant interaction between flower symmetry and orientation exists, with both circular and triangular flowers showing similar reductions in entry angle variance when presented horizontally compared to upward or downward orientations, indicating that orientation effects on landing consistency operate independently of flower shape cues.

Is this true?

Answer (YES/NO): YES